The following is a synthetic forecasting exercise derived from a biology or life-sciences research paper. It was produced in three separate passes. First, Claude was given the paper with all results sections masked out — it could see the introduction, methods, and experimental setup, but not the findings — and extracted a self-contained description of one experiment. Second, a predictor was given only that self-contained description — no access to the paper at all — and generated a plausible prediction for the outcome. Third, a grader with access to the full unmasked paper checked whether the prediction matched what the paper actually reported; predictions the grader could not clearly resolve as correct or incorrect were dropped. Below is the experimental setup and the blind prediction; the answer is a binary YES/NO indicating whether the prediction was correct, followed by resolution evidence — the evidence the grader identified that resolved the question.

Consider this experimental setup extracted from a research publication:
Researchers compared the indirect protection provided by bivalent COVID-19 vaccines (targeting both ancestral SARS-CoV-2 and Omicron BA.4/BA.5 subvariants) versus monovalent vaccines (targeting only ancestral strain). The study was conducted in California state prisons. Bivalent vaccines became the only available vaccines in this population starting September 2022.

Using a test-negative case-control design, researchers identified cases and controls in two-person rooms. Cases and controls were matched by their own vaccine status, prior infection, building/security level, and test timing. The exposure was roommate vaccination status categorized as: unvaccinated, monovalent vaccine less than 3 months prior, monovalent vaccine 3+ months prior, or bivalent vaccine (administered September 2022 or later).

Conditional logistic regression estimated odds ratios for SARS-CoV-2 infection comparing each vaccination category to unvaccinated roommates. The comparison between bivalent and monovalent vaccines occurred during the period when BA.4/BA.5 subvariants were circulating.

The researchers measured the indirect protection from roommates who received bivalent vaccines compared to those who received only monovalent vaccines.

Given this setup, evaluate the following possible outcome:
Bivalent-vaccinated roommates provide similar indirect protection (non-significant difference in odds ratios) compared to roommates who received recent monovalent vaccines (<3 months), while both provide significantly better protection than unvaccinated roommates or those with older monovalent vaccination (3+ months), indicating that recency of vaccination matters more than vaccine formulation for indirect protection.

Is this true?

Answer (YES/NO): NO